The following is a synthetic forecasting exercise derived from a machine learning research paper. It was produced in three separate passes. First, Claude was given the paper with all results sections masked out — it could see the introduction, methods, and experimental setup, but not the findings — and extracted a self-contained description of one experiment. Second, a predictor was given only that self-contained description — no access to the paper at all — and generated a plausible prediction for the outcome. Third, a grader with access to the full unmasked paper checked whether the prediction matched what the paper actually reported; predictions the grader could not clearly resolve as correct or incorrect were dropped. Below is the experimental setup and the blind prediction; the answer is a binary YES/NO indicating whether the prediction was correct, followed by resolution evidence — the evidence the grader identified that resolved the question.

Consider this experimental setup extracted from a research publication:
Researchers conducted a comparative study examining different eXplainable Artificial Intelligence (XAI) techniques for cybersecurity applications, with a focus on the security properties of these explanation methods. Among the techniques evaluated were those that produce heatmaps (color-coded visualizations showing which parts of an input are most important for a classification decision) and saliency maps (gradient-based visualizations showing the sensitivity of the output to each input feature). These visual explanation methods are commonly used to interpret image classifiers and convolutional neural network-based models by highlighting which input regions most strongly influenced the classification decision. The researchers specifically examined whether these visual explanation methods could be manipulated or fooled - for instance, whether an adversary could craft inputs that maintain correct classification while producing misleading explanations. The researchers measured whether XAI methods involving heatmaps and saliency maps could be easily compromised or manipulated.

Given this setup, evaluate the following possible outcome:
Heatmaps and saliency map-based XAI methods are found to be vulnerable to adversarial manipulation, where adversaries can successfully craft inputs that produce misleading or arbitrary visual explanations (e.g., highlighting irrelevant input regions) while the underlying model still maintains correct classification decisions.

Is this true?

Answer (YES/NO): NO